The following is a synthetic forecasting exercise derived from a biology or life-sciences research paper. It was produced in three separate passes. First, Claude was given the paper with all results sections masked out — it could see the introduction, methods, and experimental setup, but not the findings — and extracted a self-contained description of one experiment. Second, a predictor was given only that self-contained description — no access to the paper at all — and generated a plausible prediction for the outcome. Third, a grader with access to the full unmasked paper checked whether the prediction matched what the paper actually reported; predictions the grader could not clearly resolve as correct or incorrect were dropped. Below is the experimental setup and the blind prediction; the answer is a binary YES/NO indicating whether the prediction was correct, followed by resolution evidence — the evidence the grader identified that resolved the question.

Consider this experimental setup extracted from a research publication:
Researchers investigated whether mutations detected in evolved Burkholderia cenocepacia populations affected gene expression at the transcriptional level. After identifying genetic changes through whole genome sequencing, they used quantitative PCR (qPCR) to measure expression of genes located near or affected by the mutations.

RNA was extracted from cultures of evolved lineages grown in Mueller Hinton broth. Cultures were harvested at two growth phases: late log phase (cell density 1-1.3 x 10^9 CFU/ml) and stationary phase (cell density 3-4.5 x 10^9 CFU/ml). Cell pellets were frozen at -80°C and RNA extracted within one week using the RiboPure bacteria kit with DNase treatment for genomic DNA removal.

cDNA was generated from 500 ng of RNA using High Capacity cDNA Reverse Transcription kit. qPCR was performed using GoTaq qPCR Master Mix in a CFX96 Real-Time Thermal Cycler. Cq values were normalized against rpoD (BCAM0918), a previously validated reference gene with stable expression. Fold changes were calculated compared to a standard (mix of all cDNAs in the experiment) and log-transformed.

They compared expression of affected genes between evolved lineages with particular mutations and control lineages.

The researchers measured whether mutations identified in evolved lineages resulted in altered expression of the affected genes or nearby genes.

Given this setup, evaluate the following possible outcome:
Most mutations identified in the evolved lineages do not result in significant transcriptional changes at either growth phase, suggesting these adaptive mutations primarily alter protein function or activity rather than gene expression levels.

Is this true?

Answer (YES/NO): NO